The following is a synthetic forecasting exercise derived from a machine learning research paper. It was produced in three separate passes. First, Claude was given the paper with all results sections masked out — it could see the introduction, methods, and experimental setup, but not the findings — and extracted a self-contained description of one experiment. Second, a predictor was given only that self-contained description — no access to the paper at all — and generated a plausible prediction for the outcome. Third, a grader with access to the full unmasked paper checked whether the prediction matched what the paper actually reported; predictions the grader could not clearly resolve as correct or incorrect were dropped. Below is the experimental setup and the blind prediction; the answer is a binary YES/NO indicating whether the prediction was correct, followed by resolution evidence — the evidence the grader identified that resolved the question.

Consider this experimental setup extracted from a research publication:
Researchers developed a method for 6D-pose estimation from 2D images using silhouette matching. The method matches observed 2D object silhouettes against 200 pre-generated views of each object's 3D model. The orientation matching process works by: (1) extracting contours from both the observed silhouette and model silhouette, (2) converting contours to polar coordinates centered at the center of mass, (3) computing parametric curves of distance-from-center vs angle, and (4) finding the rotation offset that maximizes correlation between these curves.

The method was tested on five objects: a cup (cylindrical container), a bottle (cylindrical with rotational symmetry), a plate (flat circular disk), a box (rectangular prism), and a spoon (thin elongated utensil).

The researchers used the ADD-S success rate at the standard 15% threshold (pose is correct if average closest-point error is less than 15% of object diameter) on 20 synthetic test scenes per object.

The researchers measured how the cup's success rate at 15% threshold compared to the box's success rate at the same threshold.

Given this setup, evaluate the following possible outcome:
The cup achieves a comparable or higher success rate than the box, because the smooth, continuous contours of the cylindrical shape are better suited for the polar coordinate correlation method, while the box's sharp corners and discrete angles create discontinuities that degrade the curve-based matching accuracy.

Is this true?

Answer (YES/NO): NO